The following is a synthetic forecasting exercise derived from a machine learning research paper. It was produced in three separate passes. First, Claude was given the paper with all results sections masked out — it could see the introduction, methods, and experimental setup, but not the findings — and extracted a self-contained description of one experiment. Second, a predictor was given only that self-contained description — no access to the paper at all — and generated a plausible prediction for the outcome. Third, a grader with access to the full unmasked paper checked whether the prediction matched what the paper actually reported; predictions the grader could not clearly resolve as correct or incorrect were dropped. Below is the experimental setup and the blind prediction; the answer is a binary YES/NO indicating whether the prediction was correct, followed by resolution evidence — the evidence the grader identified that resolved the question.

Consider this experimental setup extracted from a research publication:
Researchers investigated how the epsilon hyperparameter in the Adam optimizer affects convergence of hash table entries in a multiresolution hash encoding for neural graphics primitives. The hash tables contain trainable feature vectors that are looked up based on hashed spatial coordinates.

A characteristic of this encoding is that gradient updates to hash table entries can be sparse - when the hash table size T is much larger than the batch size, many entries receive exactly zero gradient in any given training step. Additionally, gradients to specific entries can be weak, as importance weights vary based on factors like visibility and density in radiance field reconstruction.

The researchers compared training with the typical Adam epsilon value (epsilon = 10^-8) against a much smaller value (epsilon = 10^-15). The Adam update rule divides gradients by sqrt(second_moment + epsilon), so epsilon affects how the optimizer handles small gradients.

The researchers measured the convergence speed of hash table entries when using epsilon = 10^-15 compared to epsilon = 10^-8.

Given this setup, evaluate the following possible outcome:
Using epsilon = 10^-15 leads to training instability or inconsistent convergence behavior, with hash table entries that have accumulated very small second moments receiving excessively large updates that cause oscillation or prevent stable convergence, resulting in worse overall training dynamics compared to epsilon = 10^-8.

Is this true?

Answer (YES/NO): NO